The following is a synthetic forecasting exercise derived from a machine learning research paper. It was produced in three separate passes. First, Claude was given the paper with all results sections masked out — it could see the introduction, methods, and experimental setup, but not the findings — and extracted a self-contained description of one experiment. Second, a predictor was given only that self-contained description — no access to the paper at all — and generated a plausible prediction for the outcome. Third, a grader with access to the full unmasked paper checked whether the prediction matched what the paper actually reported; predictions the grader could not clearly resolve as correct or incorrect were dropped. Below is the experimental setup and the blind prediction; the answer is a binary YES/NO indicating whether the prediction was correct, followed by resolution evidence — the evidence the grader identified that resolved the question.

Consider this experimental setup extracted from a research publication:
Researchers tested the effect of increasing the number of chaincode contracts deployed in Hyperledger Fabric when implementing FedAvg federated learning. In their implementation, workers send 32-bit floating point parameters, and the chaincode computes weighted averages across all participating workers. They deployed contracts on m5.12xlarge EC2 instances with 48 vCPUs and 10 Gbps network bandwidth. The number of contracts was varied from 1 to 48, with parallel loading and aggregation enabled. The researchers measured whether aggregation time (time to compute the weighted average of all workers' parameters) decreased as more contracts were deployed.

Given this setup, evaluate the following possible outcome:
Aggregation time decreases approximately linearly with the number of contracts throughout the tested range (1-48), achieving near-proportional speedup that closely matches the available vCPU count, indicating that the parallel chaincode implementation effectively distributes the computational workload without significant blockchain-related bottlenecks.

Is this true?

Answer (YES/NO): NO